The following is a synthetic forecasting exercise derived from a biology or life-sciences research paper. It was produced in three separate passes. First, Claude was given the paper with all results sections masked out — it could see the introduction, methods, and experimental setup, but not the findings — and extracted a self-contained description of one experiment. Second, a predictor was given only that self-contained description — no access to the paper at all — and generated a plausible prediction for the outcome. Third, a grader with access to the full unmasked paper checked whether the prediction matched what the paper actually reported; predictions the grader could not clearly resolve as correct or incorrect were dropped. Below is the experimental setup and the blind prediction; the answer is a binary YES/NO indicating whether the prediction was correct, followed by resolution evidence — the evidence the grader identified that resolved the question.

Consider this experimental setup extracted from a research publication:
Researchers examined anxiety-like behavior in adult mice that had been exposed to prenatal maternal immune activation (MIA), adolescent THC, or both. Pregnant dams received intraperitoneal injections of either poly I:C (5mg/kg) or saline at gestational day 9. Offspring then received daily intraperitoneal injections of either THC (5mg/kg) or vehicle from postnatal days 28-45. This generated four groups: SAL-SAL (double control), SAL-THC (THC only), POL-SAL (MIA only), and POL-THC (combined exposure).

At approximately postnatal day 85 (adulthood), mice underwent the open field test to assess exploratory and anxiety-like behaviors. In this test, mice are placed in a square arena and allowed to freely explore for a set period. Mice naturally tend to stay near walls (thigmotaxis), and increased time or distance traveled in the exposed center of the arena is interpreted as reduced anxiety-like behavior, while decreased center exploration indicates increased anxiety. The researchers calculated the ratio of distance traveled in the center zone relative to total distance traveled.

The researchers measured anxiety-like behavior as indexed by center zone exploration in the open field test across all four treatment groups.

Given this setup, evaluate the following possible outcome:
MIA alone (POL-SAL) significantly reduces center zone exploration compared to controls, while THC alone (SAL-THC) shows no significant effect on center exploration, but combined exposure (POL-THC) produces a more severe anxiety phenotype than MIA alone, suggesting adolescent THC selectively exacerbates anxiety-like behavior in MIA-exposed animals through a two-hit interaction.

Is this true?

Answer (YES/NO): NO